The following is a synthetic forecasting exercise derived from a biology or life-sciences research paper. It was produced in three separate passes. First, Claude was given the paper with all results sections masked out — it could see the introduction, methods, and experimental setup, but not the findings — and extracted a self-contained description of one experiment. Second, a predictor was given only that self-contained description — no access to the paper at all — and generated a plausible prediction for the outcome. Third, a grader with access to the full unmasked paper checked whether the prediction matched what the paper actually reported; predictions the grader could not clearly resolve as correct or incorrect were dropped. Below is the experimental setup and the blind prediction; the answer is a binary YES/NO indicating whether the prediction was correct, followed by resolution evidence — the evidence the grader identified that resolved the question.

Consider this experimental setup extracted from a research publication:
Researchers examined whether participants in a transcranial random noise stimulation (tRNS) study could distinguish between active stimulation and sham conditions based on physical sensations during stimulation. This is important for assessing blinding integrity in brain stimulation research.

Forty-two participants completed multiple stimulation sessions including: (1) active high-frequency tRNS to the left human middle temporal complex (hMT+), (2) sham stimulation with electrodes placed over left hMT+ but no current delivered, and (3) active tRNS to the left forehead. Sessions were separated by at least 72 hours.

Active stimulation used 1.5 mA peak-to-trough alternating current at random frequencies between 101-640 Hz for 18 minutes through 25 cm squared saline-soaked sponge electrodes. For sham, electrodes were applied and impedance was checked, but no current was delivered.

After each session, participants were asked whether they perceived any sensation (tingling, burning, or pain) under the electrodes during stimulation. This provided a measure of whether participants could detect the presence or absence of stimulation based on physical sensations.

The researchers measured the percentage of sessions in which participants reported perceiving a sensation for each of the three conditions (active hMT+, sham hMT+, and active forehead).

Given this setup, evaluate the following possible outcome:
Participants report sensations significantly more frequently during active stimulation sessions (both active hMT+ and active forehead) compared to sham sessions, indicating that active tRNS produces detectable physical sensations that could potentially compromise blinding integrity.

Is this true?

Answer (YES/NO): NO